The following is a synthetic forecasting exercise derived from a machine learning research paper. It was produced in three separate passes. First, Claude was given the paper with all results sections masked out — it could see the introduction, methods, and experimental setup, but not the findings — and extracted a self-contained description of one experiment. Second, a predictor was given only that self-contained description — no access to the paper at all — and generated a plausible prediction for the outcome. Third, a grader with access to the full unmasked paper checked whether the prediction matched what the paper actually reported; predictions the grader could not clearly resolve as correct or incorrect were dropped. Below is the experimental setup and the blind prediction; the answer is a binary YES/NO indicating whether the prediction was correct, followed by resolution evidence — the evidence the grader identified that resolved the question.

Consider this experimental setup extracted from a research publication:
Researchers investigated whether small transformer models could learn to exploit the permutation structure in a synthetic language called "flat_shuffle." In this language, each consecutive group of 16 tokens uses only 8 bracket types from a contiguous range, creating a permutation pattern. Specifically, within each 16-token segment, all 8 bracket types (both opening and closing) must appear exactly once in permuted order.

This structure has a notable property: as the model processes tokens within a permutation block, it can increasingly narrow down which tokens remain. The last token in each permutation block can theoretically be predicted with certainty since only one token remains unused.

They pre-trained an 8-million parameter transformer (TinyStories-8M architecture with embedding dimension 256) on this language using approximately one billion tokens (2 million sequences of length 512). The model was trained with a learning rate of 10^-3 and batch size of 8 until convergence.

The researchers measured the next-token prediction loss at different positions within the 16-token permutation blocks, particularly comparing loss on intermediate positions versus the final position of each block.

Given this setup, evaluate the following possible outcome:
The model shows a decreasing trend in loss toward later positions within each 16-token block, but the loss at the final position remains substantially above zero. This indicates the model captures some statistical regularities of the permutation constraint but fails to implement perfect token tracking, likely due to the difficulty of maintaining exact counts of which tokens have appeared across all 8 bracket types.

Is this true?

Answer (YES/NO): NO